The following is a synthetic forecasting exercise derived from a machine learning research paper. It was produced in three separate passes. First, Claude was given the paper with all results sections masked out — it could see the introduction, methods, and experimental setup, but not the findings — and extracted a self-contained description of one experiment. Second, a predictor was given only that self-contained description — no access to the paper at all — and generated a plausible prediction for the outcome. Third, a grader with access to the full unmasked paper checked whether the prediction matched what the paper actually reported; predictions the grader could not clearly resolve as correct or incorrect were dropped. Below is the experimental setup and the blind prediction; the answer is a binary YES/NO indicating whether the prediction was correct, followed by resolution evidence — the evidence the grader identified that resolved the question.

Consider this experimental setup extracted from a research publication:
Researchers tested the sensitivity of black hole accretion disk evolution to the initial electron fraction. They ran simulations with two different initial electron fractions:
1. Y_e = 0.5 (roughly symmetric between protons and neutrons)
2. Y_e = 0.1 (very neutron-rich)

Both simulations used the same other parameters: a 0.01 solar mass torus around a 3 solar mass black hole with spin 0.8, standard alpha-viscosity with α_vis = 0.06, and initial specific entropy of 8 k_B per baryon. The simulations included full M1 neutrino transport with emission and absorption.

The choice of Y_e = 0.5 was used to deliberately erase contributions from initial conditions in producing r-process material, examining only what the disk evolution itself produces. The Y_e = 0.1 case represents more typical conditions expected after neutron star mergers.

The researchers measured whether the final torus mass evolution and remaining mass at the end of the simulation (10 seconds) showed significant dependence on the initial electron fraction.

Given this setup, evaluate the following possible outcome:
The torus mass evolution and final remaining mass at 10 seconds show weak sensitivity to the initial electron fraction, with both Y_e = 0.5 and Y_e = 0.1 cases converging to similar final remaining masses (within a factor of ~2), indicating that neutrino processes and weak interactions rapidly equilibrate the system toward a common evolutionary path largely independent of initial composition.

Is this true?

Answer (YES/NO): NO